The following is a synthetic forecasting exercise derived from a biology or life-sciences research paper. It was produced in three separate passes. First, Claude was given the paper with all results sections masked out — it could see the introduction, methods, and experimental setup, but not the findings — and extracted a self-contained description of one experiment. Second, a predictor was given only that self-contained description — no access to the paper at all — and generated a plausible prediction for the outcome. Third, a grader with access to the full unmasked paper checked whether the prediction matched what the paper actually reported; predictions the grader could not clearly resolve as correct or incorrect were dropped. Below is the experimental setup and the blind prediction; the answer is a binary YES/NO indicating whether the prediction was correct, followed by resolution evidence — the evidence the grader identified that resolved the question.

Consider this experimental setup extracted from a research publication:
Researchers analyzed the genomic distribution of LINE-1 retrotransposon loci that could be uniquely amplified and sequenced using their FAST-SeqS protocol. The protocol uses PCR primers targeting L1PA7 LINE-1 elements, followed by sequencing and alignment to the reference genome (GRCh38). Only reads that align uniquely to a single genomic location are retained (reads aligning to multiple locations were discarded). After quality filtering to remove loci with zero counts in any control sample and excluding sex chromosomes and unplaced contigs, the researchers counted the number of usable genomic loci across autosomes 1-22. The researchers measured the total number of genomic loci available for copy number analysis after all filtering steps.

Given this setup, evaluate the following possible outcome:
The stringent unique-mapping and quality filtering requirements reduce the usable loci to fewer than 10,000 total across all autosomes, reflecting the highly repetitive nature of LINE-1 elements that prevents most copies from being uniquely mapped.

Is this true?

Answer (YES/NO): NO